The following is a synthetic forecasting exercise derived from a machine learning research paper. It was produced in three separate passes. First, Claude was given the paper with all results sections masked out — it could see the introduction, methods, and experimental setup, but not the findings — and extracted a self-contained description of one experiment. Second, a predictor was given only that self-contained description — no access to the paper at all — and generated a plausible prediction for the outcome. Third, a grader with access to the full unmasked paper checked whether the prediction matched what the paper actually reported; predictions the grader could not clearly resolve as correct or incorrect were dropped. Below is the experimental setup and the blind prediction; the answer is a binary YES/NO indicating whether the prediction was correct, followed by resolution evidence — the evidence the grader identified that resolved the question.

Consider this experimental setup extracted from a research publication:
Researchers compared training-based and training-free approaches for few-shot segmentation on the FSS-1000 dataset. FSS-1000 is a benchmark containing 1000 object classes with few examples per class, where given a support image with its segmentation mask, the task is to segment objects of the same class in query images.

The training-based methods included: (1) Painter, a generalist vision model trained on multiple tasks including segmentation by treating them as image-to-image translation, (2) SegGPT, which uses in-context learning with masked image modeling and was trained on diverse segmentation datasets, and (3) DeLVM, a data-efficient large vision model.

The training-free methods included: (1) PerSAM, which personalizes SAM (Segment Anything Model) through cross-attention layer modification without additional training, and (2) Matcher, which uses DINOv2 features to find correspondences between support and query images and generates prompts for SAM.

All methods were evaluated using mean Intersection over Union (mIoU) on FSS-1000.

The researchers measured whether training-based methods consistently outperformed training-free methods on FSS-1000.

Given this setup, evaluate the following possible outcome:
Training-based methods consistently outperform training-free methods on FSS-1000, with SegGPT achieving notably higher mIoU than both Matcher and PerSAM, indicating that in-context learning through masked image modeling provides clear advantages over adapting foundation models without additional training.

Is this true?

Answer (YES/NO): NO